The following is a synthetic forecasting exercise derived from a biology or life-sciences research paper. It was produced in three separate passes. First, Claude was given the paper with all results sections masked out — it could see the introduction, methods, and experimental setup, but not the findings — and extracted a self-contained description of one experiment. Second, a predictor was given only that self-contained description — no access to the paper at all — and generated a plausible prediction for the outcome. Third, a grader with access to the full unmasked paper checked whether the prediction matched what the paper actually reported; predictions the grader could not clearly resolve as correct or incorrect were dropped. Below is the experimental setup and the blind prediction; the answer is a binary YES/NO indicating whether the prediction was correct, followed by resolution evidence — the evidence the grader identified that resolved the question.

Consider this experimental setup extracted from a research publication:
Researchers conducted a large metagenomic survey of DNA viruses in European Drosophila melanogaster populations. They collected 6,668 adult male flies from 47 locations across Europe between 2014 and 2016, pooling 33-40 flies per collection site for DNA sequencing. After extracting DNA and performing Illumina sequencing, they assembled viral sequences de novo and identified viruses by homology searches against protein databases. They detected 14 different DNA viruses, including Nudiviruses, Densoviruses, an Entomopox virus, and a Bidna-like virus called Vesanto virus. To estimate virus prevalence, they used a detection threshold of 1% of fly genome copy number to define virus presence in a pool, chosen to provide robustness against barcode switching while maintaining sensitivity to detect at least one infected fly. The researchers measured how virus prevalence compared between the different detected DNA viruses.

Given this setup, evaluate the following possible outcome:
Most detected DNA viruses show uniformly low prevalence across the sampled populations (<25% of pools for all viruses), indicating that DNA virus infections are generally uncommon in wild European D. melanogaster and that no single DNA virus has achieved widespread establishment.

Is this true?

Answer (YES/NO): NO